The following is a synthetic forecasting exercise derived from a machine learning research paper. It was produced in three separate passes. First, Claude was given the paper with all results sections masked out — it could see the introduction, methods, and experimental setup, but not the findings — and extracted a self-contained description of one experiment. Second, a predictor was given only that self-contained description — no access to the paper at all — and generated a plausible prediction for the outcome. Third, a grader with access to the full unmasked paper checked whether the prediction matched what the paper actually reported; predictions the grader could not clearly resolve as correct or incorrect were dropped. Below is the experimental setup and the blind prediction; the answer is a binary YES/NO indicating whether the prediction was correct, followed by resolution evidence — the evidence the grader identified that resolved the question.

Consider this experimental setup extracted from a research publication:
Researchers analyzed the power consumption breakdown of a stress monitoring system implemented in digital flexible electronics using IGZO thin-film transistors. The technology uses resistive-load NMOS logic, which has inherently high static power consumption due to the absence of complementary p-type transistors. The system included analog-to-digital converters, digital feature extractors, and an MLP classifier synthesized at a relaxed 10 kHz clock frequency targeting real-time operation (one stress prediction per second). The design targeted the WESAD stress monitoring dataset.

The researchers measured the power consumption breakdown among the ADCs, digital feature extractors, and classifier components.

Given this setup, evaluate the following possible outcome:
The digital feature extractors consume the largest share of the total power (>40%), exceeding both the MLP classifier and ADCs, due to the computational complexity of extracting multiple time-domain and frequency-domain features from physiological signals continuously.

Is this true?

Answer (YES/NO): NO